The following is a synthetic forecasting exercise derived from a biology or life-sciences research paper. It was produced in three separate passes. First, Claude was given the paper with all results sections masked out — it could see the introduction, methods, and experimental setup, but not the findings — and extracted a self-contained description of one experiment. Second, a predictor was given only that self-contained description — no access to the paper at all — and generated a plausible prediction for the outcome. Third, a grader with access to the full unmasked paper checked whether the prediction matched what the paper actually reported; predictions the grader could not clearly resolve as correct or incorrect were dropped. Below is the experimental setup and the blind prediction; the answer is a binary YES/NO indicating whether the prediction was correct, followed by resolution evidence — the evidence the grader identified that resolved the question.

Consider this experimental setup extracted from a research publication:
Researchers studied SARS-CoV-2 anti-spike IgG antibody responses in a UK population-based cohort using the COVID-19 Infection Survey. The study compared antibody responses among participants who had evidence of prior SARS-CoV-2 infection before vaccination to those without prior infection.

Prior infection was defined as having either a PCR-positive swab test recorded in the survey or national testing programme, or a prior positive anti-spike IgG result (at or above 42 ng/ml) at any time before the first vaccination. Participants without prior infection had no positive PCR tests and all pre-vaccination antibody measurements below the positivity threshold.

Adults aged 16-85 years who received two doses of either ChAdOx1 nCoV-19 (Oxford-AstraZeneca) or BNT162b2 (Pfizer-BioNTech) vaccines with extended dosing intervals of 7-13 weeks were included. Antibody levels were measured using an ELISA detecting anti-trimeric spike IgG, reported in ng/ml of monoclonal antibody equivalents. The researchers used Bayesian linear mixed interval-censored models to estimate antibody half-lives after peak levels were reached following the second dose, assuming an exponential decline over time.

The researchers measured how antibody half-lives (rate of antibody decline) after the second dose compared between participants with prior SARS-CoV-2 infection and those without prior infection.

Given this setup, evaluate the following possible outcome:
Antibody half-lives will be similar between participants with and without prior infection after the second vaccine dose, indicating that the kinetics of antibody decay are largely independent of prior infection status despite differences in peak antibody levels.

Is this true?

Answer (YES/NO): NO